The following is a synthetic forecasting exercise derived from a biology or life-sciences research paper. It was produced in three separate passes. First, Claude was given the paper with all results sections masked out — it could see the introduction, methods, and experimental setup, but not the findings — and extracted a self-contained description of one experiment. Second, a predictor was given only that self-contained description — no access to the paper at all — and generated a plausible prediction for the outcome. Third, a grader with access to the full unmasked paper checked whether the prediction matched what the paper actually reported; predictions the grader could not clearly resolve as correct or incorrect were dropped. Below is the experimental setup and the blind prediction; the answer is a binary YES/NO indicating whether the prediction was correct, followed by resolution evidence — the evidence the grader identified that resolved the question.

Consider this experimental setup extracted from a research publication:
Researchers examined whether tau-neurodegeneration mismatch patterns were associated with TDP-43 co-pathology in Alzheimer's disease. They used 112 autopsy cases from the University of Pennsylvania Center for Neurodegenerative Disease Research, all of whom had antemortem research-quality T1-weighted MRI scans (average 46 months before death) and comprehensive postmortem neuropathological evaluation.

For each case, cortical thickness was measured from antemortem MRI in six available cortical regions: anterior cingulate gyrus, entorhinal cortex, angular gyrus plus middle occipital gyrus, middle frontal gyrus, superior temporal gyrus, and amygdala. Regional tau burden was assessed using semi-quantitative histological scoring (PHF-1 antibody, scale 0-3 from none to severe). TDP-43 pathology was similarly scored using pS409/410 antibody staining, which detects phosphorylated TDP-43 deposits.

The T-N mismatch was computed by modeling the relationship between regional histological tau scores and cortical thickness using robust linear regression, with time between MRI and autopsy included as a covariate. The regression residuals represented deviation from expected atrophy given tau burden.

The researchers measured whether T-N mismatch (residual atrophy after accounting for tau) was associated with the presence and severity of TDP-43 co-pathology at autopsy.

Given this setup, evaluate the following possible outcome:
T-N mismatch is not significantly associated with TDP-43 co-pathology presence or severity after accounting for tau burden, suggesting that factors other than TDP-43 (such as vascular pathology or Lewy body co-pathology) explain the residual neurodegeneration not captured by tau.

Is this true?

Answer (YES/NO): NO